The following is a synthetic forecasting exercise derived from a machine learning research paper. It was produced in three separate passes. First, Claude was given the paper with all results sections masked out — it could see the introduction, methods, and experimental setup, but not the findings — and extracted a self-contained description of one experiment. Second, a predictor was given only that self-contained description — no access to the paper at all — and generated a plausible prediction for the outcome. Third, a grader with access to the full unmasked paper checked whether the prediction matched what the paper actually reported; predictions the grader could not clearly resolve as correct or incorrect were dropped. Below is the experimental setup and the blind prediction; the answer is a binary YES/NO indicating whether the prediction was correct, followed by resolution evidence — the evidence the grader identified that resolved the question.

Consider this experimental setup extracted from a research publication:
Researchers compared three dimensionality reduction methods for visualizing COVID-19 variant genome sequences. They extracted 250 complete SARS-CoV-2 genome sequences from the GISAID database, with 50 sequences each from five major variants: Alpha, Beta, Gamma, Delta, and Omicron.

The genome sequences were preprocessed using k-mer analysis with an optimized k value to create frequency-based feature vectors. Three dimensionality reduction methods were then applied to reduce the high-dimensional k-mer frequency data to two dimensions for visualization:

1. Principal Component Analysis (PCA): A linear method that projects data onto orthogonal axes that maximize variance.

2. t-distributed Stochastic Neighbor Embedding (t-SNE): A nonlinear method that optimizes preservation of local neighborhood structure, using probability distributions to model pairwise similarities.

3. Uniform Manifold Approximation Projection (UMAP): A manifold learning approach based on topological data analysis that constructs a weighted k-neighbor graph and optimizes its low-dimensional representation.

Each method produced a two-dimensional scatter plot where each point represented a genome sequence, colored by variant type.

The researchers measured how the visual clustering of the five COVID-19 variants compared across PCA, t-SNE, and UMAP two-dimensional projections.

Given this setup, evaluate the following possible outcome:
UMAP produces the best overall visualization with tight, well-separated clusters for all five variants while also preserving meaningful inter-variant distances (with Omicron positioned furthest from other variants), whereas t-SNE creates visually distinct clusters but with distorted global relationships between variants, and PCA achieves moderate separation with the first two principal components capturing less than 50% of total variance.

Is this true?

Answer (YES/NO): NO